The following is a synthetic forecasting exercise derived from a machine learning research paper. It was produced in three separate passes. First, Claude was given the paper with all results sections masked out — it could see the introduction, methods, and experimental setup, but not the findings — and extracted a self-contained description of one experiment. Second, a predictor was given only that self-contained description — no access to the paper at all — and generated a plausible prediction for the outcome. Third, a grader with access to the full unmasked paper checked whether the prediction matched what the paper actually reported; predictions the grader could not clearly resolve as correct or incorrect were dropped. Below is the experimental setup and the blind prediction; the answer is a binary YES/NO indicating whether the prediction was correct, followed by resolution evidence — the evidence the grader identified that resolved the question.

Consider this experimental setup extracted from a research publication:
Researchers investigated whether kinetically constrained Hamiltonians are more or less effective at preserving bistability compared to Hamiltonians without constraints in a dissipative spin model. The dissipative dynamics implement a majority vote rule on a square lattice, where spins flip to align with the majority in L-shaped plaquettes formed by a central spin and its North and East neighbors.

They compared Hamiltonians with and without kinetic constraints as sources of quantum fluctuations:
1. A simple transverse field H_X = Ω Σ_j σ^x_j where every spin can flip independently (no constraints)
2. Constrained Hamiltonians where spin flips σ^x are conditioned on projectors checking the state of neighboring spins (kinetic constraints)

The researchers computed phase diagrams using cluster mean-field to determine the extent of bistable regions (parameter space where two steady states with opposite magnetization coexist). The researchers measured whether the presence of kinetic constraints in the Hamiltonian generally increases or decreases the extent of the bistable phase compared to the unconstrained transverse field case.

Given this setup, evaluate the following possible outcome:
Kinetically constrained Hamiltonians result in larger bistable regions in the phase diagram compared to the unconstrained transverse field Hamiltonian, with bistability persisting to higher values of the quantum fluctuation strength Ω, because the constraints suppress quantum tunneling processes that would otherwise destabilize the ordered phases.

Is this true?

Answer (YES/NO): YES